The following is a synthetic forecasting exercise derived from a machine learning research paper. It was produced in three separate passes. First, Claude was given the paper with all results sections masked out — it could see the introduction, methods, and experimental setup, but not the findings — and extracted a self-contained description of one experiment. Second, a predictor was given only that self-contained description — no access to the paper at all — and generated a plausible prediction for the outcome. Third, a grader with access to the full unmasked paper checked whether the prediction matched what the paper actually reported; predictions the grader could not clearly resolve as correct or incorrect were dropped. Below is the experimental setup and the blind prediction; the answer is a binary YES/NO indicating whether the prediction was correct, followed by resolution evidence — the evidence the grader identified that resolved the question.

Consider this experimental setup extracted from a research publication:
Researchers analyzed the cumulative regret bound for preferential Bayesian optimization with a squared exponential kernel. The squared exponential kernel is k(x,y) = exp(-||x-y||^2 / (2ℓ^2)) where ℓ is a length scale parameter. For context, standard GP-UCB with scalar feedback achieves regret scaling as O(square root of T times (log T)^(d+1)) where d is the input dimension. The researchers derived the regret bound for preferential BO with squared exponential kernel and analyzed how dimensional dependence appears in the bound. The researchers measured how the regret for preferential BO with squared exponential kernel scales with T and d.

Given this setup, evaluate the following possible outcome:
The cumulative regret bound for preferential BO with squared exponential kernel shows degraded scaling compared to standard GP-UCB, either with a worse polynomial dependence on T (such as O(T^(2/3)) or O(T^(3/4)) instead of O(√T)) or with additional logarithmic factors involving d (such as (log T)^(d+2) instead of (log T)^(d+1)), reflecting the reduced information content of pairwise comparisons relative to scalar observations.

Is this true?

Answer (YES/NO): YES